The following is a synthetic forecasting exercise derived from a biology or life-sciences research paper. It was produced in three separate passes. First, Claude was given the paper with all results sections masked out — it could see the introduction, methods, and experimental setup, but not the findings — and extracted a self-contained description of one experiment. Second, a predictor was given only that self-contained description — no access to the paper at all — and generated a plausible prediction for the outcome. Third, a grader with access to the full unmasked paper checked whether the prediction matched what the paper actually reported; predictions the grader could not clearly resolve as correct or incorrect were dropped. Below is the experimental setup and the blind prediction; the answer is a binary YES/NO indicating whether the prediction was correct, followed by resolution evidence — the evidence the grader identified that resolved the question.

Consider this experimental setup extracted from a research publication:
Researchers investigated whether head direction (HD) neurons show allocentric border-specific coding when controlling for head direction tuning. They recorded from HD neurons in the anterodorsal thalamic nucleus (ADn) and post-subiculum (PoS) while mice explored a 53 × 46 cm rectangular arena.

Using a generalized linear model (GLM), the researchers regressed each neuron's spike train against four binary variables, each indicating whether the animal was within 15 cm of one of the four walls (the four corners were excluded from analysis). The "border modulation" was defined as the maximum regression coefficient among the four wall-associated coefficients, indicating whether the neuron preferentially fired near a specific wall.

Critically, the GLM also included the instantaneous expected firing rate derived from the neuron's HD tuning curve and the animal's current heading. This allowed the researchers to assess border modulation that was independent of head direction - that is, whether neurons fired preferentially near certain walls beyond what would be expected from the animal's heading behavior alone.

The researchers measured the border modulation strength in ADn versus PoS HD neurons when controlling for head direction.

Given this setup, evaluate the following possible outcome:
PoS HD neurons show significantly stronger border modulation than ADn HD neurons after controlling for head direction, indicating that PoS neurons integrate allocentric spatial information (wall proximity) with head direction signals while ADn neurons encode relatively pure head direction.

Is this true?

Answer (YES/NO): YES